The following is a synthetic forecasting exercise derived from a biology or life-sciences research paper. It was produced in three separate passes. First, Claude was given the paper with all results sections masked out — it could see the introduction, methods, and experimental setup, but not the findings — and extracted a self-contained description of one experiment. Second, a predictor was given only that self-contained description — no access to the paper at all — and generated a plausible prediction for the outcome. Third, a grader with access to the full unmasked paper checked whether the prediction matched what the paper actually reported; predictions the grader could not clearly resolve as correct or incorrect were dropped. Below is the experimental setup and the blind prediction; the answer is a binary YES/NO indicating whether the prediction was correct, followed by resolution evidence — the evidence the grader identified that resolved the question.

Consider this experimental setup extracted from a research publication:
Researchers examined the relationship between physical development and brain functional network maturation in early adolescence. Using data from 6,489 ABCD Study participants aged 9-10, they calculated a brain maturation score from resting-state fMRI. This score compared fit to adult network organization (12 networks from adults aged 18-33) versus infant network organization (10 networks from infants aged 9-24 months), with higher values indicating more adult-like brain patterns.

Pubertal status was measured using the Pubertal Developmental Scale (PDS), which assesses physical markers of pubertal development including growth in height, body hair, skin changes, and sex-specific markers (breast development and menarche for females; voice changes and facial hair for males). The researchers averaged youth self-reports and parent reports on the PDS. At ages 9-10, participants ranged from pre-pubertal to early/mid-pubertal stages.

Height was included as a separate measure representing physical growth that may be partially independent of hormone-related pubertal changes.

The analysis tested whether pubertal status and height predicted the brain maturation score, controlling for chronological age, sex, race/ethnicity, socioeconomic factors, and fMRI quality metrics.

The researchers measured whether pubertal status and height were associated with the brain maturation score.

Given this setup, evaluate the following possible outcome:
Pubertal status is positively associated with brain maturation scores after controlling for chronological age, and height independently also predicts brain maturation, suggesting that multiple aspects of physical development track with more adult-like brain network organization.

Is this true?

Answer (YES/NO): NO